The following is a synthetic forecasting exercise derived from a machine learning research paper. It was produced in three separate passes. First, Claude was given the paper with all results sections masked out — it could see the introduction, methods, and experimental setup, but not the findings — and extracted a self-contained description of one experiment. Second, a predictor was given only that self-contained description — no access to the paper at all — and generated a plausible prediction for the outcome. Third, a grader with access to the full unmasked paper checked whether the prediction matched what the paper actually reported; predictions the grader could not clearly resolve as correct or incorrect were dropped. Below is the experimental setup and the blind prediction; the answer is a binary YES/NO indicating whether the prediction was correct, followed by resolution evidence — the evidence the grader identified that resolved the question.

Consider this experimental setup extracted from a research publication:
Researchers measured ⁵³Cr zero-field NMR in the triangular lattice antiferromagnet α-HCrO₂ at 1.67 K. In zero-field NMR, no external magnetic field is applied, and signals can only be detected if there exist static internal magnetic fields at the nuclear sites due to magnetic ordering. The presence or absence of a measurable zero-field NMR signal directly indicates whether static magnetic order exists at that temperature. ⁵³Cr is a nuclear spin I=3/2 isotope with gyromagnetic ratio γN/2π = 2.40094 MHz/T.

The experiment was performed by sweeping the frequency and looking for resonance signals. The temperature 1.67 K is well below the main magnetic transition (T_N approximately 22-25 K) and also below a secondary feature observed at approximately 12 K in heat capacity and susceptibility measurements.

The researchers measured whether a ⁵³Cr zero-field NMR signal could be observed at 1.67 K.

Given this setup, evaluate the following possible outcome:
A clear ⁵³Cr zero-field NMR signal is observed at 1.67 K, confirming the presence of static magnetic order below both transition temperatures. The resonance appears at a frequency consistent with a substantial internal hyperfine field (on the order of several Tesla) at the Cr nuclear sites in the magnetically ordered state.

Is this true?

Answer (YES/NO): YES